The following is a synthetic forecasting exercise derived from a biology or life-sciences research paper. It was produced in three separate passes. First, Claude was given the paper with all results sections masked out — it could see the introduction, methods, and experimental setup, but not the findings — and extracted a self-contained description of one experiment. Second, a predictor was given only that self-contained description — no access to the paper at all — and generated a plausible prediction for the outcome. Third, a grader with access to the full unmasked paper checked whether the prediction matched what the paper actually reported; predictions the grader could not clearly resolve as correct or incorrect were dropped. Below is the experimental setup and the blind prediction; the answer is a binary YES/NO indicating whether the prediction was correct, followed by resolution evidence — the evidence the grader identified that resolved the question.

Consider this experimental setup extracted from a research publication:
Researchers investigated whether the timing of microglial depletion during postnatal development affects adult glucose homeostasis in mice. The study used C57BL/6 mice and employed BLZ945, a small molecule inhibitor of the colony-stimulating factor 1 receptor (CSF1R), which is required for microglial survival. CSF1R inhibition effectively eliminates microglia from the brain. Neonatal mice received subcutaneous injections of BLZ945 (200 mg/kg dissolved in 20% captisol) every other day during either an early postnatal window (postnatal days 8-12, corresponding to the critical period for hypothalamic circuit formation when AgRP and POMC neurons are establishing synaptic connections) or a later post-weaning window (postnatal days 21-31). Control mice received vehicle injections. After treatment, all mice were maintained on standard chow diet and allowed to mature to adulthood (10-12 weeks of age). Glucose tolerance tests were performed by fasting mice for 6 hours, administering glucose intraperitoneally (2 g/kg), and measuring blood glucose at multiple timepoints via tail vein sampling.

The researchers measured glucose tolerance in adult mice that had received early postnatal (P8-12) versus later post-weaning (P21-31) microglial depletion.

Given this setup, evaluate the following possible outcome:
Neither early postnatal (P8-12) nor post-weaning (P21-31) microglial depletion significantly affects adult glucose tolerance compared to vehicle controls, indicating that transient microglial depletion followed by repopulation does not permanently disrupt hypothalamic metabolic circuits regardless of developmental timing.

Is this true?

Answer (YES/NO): NO